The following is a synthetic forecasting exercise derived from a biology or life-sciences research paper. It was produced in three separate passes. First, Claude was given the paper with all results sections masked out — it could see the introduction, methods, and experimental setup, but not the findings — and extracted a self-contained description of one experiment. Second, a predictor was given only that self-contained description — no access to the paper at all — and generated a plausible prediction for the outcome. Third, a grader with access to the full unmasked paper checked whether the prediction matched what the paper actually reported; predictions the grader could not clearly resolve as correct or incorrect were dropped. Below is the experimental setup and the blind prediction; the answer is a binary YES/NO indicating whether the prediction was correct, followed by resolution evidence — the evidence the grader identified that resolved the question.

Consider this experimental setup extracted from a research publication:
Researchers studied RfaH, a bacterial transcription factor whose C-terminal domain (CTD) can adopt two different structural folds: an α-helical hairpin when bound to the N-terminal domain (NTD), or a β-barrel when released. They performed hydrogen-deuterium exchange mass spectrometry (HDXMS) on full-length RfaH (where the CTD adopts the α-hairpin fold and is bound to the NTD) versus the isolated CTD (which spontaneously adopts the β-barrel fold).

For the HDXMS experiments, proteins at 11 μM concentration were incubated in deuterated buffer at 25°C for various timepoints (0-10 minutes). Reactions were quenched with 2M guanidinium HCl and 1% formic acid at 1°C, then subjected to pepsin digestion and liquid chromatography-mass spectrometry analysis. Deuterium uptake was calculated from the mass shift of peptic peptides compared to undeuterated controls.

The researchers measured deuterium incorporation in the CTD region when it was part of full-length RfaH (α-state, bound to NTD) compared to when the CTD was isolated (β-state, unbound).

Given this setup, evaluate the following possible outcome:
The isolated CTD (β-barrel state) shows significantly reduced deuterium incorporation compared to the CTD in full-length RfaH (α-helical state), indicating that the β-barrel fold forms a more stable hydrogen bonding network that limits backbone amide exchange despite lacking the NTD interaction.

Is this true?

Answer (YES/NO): NO